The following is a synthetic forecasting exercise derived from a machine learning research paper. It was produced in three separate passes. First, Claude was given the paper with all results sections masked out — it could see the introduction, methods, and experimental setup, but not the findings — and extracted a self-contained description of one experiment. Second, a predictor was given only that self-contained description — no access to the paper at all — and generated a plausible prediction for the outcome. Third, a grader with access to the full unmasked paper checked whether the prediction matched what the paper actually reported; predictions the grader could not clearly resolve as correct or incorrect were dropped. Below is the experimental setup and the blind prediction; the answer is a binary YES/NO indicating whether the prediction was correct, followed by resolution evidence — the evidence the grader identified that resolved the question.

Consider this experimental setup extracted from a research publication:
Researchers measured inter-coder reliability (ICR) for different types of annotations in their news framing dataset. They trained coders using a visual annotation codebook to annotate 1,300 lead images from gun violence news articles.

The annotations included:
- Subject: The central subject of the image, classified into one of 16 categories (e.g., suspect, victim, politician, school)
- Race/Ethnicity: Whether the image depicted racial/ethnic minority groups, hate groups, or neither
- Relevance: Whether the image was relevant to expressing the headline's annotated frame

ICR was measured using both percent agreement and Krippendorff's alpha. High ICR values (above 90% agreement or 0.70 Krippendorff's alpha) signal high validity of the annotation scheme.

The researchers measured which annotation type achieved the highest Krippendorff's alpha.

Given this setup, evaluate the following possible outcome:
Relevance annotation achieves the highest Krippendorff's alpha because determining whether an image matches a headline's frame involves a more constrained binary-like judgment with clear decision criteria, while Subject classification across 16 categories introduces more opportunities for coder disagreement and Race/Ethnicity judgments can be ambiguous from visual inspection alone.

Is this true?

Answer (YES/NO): NO